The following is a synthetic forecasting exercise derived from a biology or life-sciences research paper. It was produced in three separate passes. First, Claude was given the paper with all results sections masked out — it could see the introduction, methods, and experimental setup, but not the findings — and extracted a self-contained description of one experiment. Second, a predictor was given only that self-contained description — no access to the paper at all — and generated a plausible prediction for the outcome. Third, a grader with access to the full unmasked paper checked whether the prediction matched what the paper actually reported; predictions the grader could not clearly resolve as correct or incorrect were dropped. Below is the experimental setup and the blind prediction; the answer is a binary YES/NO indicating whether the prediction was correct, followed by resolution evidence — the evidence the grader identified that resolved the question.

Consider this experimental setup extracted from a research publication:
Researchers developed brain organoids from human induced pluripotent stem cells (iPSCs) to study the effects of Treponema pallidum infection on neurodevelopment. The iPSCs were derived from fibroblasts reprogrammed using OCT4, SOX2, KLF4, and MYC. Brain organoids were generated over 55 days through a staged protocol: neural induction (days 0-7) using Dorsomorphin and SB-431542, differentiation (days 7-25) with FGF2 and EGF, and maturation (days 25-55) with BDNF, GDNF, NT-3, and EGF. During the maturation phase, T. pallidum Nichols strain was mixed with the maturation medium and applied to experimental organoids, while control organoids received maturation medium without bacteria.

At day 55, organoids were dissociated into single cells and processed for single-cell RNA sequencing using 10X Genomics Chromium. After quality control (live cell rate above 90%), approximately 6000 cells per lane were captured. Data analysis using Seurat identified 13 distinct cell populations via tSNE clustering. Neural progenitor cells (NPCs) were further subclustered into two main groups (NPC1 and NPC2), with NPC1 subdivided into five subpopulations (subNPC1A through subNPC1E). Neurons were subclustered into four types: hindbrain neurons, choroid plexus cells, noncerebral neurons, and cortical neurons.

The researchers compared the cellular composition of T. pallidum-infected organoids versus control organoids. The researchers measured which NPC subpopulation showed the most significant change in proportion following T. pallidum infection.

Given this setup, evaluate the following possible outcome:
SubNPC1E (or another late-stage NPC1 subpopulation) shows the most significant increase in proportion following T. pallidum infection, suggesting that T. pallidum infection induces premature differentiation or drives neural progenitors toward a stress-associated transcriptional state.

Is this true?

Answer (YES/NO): NO